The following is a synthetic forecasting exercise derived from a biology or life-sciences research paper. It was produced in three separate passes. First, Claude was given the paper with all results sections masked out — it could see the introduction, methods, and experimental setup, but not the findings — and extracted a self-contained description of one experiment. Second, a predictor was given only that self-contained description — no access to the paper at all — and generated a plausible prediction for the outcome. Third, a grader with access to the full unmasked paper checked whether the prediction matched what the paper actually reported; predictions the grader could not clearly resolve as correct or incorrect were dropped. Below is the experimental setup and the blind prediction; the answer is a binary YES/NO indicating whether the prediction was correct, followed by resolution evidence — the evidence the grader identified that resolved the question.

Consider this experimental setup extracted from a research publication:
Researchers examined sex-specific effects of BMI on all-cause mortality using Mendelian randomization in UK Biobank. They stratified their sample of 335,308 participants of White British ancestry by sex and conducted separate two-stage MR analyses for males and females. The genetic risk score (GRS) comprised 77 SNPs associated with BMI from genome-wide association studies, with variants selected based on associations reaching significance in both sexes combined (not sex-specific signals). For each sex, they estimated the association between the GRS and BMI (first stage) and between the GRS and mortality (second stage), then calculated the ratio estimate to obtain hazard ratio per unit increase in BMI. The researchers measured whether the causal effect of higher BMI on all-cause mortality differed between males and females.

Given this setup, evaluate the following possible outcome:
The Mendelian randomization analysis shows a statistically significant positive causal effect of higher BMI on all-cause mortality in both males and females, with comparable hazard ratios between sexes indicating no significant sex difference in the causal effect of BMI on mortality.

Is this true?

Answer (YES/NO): NO